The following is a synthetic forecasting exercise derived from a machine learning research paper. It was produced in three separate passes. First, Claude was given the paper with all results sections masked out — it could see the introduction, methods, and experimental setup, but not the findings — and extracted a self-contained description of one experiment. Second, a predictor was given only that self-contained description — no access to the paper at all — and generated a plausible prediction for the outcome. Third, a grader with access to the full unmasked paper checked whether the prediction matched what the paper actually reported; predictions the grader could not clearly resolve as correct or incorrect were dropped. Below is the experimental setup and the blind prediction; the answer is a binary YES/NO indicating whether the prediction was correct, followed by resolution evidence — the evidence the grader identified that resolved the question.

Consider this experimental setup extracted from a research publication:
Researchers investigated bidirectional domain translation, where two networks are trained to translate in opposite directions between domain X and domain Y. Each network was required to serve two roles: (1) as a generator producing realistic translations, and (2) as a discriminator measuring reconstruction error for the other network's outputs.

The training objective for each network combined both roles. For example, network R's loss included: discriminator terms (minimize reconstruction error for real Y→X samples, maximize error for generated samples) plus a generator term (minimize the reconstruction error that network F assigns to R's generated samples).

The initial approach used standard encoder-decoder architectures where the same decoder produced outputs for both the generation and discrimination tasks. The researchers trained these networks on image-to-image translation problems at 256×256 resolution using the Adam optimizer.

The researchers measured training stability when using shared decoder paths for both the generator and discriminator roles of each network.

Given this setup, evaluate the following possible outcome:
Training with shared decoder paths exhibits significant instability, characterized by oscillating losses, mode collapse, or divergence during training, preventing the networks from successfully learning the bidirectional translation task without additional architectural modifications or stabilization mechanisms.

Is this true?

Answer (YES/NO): YES